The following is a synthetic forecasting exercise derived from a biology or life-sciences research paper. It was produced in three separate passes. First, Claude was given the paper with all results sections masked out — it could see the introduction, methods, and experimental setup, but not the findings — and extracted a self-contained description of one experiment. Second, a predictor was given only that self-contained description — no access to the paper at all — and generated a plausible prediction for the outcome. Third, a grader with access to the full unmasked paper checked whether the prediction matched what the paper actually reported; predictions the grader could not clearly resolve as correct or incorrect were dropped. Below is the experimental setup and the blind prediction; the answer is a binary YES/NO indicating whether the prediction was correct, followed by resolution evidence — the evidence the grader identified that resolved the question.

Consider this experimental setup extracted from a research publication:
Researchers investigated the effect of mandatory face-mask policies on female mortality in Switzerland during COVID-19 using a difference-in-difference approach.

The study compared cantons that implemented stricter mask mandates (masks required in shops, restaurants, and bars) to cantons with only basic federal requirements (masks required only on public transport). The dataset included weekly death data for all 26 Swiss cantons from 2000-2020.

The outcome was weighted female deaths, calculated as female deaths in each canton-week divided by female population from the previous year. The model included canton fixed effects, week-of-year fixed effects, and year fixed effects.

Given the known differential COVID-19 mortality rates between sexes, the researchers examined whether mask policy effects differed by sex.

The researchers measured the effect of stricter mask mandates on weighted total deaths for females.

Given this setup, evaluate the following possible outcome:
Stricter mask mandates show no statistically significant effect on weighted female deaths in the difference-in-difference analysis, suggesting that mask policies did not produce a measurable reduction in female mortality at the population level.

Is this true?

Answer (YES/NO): YES